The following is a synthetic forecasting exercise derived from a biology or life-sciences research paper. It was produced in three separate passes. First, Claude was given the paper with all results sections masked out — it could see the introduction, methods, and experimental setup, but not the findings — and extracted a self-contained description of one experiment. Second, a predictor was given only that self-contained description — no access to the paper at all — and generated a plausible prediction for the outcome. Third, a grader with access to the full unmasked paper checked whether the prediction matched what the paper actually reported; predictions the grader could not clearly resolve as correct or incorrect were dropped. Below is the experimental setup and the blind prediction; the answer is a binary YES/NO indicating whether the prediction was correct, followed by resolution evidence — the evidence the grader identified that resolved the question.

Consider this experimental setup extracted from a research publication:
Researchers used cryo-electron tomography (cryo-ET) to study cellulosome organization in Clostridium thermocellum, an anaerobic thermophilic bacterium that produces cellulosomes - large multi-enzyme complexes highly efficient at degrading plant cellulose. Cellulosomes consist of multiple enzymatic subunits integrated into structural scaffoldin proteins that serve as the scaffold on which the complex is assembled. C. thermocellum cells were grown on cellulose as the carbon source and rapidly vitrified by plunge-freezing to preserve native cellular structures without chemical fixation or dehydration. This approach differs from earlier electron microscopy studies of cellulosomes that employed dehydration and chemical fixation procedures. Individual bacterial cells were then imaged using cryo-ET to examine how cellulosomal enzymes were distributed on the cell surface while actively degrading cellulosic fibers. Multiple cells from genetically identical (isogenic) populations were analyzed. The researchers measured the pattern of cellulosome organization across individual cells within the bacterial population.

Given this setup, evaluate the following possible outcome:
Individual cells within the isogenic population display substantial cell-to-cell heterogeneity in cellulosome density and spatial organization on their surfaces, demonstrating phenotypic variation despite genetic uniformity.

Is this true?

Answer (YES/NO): YES